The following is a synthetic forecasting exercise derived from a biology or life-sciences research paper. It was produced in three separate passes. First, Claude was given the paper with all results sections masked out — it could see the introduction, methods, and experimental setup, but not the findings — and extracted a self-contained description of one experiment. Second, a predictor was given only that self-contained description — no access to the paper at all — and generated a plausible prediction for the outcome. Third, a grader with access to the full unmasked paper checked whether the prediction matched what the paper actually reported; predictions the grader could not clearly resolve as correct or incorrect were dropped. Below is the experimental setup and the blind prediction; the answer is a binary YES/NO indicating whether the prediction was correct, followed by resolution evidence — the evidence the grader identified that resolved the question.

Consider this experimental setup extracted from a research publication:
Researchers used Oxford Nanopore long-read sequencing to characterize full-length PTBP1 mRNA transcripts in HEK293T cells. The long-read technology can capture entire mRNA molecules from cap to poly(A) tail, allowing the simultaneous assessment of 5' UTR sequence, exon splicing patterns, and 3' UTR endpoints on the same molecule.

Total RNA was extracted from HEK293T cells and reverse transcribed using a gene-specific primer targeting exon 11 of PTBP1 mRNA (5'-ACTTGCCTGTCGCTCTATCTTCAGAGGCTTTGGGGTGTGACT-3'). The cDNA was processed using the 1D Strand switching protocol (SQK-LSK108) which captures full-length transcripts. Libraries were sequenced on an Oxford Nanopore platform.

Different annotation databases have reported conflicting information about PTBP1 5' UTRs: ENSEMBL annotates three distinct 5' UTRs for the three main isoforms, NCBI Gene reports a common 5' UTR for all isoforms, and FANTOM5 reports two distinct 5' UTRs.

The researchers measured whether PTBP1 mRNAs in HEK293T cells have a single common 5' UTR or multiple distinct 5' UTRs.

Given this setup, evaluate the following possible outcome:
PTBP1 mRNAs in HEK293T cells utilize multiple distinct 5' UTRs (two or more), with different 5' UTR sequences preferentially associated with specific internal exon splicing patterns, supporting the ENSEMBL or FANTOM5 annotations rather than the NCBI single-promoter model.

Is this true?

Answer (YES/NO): YES